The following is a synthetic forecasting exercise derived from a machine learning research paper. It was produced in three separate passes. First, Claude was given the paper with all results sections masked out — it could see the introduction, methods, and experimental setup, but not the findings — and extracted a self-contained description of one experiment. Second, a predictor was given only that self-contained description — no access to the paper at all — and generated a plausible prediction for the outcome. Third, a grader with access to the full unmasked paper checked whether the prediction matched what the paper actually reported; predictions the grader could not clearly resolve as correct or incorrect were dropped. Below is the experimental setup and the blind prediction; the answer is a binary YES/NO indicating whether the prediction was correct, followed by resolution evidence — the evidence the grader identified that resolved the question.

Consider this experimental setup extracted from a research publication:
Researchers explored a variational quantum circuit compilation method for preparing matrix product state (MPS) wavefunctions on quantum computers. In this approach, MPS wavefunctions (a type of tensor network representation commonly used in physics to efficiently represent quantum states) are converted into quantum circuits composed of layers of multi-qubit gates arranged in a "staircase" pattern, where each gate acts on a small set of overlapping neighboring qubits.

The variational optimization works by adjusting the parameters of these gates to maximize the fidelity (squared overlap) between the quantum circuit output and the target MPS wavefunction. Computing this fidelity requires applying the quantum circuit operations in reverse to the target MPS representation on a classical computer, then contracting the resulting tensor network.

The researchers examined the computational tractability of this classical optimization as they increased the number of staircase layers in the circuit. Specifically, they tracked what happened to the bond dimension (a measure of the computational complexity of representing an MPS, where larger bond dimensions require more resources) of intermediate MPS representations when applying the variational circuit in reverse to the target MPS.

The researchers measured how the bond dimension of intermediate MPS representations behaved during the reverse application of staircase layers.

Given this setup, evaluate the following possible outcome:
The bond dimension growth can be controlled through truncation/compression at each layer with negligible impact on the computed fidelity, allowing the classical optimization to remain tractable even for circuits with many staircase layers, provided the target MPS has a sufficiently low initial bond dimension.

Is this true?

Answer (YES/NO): NO